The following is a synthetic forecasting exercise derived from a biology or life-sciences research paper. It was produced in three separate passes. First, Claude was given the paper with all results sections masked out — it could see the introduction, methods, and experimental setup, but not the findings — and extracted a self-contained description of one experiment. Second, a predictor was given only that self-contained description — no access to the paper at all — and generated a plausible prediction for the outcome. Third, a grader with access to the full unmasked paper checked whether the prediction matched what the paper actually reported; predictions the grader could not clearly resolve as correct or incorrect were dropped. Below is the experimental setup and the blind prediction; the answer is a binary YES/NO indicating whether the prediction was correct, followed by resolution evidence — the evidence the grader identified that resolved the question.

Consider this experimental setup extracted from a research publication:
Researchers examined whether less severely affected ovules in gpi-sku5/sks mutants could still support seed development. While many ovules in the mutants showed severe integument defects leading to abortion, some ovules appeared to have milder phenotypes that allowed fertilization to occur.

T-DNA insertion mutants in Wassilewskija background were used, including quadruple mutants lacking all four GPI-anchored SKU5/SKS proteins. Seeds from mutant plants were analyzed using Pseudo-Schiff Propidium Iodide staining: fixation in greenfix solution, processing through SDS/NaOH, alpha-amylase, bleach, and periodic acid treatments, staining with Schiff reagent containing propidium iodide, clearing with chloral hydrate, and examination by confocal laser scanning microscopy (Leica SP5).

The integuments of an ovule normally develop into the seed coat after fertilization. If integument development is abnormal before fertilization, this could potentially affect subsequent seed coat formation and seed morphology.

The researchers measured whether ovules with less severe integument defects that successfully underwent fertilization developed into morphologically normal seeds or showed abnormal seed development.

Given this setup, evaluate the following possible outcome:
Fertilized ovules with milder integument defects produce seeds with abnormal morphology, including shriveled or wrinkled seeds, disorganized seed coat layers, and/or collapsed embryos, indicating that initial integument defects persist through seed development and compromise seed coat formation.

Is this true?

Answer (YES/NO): YES